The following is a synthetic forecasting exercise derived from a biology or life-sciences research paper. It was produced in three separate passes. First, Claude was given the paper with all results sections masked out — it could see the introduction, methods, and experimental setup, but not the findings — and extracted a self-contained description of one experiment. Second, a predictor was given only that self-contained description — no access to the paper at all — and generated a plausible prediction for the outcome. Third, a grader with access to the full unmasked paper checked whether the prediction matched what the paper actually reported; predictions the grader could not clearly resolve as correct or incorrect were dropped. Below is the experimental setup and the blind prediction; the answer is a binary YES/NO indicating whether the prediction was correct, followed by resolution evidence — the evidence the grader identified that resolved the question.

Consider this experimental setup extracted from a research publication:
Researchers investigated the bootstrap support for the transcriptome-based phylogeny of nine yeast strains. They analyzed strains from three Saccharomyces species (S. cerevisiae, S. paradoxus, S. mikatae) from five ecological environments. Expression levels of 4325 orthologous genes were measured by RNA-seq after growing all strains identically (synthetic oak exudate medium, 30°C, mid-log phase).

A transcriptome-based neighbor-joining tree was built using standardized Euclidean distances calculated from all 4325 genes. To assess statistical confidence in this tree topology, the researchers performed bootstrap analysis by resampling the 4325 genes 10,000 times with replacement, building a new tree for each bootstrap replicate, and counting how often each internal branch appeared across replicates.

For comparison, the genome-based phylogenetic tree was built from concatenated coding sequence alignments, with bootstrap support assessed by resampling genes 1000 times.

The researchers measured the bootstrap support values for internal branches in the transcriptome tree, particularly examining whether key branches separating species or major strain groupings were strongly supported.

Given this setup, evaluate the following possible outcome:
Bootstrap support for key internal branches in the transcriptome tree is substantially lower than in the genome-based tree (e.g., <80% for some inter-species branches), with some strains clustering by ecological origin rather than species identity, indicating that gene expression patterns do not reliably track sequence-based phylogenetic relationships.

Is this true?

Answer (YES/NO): NO